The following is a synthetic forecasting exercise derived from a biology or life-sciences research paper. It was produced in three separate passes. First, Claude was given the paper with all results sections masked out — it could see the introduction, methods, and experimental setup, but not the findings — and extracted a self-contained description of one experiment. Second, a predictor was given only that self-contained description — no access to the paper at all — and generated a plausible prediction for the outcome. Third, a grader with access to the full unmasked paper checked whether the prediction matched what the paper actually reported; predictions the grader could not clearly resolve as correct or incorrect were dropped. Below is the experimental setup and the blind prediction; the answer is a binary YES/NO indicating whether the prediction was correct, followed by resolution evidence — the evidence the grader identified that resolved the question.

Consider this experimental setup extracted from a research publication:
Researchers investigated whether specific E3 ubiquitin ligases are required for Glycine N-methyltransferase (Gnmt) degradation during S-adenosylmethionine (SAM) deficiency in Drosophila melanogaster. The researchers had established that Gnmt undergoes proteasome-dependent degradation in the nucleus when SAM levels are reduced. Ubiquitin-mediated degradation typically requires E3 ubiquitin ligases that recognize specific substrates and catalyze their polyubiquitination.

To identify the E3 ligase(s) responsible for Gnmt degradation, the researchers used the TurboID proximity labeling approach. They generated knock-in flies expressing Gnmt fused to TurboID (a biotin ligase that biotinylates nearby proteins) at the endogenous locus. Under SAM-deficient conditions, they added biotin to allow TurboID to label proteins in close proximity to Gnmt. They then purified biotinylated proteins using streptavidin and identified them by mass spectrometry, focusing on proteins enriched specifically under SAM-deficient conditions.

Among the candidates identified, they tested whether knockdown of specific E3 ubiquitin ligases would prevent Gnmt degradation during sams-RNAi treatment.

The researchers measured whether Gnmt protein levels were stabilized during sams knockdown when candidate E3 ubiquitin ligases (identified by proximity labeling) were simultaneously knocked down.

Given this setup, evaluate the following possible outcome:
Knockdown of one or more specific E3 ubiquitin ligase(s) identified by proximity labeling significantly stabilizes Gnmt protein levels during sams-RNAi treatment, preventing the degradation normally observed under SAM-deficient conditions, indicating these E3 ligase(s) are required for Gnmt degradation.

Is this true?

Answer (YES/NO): YES